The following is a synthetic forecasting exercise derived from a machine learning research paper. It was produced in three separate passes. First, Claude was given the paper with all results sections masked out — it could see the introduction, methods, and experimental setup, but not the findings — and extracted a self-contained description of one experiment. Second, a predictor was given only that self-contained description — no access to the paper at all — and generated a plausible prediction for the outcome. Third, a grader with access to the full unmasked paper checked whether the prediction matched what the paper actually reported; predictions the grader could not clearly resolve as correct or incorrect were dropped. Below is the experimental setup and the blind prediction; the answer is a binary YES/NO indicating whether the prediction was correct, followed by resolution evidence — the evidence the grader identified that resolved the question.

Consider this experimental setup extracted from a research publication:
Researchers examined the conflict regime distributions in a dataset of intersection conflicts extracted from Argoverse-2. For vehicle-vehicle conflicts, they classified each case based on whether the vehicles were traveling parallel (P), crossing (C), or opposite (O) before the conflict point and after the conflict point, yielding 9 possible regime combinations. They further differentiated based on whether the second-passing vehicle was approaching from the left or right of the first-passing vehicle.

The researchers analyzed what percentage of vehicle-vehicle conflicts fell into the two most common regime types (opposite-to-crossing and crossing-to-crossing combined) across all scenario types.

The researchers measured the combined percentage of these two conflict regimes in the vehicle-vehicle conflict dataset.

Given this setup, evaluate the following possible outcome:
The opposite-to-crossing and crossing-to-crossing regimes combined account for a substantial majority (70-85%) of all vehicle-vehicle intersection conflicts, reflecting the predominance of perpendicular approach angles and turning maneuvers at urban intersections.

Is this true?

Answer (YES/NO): YES